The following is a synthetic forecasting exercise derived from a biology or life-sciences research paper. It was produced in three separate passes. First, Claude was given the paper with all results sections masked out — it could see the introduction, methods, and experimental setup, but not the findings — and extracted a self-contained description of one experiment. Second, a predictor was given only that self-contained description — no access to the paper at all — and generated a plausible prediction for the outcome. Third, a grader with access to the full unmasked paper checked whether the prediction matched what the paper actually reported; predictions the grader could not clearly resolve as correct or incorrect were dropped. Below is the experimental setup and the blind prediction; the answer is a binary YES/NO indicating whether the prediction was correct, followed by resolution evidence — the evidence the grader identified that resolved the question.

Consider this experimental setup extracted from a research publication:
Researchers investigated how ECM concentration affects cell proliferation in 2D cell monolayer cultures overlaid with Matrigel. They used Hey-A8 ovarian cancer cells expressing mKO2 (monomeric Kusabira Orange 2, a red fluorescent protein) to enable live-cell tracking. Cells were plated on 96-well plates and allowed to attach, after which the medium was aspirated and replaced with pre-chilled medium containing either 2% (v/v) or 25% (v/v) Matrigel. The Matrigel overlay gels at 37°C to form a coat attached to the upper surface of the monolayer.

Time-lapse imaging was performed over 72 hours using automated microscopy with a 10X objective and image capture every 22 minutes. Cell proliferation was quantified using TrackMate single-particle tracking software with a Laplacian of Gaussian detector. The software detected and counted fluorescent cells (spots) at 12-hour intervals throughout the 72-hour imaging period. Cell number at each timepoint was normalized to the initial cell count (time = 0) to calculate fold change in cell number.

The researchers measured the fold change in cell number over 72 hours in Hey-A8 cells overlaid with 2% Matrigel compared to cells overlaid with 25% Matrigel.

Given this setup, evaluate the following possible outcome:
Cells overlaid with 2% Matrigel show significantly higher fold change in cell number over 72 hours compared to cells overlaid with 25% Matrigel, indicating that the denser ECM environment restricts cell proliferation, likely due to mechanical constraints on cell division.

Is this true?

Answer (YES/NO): YES